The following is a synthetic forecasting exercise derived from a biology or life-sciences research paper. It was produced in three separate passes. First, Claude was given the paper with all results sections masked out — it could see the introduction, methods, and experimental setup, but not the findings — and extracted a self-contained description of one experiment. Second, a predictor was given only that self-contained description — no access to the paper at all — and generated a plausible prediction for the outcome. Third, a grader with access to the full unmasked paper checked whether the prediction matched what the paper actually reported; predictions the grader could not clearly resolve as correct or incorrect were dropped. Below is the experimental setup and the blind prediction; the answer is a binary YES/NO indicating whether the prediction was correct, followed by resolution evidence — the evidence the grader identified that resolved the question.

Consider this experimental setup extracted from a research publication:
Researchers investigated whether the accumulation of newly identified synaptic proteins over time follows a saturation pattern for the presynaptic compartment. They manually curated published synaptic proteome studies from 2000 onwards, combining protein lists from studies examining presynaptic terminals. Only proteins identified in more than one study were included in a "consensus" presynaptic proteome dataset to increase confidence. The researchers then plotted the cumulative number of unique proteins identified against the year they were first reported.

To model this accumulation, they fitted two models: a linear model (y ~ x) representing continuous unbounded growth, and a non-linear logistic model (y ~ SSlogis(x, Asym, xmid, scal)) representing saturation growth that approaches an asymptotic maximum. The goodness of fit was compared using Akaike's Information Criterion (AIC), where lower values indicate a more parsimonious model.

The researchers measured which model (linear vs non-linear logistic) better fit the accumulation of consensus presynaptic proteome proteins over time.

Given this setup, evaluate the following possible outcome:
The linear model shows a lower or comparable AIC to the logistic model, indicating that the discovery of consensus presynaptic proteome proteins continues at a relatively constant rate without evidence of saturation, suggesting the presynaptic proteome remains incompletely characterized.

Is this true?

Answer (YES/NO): YES